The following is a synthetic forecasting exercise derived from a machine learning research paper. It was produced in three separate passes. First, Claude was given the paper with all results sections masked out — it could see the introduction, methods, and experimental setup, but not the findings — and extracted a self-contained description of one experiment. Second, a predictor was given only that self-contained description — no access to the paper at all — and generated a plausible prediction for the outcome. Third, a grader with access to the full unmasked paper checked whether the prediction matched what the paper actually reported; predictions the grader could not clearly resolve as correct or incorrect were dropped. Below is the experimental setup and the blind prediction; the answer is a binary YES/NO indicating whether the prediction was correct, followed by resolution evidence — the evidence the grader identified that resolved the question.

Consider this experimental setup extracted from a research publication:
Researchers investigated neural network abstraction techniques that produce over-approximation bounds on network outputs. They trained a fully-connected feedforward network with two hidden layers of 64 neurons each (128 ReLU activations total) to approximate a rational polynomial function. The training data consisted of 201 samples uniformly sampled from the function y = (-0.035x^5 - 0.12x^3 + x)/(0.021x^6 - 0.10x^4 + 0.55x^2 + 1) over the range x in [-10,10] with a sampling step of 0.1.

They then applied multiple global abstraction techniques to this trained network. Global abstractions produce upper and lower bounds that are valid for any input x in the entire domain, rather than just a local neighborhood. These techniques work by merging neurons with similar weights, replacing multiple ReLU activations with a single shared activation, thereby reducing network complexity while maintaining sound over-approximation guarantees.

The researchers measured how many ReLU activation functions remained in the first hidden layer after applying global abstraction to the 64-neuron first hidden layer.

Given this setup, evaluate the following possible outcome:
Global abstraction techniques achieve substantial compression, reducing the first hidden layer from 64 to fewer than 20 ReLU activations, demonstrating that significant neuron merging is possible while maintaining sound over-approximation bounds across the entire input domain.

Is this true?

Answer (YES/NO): YES